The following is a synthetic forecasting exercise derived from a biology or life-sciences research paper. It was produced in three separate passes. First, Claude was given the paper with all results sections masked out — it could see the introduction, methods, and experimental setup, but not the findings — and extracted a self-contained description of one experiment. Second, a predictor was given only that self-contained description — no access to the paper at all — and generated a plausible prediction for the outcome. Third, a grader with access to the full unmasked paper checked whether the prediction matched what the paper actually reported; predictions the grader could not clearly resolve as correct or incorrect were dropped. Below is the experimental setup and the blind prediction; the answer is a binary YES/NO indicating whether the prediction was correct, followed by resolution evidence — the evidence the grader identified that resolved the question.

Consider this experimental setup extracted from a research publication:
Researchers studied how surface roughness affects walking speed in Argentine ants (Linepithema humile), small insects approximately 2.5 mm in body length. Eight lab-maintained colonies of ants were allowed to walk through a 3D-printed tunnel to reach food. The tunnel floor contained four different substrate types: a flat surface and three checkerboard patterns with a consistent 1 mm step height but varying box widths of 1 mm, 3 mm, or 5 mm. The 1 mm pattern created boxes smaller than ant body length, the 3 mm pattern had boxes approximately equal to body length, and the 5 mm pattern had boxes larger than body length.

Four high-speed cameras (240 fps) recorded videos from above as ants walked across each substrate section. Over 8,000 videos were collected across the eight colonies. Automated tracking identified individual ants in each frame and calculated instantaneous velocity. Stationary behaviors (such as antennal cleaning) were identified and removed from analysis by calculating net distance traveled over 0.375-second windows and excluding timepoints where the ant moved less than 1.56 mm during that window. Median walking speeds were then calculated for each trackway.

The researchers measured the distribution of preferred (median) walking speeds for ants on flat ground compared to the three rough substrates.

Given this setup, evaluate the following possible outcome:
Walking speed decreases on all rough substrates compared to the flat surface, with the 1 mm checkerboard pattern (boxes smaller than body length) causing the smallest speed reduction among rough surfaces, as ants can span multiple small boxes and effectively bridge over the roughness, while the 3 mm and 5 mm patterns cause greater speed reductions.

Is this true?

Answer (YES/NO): NO